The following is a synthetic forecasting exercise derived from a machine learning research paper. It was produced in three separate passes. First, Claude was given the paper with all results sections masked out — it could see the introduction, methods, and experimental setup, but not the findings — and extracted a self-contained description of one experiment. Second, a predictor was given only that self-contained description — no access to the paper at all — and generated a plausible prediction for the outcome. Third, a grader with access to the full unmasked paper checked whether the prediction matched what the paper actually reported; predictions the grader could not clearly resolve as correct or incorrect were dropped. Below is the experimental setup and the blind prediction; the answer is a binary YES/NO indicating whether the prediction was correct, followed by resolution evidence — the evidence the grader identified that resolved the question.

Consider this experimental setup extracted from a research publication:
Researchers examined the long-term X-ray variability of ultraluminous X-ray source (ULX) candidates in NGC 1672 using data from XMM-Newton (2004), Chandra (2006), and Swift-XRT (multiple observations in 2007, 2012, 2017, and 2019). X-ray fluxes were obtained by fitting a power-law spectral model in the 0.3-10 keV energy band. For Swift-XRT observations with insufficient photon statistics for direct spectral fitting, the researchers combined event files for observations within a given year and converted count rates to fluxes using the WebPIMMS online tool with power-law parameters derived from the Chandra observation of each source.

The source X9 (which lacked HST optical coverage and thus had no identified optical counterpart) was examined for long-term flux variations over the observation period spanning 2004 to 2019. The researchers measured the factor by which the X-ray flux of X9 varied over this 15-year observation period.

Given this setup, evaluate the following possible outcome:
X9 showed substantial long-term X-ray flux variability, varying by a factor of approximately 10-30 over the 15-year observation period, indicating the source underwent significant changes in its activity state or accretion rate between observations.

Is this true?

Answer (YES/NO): NO